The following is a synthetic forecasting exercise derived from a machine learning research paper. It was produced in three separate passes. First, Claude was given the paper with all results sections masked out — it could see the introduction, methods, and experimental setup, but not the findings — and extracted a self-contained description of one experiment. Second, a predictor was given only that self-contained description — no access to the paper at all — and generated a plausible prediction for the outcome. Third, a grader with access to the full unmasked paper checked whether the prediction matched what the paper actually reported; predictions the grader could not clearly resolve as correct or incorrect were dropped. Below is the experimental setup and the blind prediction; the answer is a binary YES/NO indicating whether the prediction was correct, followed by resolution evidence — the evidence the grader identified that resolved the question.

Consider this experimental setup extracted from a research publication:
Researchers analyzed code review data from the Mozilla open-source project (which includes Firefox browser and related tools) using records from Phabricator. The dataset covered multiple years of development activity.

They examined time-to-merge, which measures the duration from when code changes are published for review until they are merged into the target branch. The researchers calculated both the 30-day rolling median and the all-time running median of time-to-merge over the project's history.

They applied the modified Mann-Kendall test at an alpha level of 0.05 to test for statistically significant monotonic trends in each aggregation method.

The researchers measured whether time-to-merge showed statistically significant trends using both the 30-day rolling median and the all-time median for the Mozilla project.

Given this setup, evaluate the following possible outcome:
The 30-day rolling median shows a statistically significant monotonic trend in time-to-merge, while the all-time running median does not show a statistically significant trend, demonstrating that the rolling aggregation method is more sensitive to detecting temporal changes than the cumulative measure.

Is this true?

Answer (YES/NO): YES